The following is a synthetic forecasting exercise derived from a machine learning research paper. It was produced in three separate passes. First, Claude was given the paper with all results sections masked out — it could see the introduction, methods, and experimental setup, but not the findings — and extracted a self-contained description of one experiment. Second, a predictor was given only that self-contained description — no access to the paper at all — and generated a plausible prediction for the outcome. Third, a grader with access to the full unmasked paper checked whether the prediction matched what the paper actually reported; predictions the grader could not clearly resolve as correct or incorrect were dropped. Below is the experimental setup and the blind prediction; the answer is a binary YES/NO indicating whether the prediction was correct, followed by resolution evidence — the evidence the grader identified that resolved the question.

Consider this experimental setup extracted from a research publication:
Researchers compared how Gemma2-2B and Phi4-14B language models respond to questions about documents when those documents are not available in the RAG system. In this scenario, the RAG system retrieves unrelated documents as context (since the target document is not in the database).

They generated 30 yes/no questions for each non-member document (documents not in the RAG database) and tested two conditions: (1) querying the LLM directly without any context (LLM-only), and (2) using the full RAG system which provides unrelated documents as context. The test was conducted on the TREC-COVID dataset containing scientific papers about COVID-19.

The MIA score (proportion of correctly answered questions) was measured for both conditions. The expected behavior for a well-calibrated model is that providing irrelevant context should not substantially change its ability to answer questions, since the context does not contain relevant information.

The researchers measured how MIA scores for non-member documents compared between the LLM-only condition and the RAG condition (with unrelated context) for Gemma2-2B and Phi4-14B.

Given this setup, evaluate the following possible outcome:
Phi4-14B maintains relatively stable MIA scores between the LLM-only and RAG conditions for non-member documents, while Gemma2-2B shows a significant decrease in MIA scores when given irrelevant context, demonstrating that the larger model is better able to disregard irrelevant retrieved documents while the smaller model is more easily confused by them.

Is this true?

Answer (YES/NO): NO